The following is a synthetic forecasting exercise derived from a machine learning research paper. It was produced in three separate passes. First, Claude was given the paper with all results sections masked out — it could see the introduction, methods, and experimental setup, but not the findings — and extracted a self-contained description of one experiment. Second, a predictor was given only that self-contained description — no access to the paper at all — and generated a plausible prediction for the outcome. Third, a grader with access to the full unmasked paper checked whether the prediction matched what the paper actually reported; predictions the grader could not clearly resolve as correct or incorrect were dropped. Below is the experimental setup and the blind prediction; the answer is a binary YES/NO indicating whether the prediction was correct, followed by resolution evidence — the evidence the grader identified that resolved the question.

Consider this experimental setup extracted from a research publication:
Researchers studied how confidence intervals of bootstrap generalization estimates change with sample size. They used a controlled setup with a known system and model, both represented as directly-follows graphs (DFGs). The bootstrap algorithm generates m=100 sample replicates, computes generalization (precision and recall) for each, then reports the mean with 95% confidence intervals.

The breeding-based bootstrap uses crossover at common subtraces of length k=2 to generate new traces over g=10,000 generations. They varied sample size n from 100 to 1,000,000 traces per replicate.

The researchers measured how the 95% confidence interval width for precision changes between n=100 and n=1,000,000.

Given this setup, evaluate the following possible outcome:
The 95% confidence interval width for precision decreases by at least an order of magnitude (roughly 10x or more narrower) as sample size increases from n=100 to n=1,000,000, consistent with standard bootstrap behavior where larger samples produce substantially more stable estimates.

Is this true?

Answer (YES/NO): NO